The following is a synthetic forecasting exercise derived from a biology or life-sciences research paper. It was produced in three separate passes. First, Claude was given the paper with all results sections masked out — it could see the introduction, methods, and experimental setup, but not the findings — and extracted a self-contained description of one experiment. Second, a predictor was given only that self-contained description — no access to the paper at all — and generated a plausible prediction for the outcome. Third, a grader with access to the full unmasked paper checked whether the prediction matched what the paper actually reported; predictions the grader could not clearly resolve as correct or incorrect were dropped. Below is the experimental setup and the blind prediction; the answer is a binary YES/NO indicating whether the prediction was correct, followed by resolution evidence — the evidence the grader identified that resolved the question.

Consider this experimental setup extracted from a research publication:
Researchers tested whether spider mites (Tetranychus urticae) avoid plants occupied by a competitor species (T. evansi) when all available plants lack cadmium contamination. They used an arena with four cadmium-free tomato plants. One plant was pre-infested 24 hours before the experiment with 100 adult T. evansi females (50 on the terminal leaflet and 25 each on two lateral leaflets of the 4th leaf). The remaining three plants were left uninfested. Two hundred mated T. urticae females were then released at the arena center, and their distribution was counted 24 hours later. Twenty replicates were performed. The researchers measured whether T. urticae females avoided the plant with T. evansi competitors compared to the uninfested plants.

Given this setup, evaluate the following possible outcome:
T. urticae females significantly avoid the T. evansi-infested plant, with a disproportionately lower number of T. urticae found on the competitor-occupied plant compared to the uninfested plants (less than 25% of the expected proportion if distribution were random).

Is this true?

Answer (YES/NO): NO